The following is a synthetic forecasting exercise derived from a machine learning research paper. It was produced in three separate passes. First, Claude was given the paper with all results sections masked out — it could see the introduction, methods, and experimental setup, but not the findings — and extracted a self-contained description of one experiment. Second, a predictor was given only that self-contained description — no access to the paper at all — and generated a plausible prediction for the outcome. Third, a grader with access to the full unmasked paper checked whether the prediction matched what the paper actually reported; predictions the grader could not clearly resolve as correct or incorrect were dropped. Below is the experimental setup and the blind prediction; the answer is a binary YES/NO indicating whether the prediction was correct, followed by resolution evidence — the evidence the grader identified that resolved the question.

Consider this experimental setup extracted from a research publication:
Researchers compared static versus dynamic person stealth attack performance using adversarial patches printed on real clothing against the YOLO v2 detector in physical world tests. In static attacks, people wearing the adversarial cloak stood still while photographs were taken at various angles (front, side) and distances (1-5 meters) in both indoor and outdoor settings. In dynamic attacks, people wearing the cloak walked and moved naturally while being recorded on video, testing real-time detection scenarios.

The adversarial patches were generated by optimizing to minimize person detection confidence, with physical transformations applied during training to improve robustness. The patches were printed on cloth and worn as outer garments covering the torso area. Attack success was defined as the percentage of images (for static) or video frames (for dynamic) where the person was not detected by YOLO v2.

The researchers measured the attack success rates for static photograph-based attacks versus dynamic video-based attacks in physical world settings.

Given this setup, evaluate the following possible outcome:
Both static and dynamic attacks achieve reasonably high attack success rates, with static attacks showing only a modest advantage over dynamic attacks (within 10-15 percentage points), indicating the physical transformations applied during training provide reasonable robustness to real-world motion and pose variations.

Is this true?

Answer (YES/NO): NO